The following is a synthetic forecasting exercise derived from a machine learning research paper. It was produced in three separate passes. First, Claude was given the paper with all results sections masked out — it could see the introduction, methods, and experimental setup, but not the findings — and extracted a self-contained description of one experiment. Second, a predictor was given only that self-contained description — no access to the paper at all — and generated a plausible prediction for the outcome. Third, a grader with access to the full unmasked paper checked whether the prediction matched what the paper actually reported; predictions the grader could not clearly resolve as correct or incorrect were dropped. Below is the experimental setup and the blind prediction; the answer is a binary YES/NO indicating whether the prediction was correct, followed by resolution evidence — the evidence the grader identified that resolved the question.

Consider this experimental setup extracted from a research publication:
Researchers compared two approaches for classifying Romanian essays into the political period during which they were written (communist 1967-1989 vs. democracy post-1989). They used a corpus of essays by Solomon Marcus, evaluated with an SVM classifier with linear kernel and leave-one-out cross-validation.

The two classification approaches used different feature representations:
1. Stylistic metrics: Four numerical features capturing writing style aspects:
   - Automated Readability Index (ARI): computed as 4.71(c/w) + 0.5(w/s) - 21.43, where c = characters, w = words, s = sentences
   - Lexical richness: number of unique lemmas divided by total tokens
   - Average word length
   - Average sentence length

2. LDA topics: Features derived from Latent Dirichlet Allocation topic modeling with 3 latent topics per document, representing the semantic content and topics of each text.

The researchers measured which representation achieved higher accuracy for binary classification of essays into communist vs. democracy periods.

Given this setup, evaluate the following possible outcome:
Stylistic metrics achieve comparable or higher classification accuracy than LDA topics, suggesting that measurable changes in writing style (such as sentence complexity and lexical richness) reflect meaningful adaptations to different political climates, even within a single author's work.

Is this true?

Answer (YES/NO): YES